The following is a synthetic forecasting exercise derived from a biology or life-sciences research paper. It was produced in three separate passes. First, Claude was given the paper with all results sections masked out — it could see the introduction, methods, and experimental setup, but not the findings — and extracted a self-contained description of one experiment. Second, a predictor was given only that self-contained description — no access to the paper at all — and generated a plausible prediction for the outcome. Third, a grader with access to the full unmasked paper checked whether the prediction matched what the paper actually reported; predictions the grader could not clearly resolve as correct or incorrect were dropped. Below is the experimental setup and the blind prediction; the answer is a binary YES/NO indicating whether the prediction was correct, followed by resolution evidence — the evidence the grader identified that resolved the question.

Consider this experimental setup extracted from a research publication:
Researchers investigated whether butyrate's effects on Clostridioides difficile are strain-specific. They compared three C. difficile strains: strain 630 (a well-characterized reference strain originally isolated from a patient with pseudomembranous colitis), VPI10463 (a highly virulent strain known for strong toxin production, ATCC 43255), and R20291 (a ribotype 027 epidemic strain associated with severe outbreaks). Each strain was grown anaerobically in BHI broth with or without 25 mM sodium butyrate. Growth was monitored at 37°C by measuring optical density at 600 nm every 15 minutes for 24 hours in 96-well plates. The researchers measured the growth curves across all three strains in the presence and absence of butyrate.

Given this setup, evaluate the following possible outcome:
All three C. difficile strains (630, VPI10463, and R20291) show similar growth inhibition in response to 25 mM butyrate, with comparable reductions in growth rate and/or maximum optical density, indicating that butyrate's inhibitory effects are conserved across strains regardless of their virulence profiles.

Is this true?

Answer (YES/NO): NO